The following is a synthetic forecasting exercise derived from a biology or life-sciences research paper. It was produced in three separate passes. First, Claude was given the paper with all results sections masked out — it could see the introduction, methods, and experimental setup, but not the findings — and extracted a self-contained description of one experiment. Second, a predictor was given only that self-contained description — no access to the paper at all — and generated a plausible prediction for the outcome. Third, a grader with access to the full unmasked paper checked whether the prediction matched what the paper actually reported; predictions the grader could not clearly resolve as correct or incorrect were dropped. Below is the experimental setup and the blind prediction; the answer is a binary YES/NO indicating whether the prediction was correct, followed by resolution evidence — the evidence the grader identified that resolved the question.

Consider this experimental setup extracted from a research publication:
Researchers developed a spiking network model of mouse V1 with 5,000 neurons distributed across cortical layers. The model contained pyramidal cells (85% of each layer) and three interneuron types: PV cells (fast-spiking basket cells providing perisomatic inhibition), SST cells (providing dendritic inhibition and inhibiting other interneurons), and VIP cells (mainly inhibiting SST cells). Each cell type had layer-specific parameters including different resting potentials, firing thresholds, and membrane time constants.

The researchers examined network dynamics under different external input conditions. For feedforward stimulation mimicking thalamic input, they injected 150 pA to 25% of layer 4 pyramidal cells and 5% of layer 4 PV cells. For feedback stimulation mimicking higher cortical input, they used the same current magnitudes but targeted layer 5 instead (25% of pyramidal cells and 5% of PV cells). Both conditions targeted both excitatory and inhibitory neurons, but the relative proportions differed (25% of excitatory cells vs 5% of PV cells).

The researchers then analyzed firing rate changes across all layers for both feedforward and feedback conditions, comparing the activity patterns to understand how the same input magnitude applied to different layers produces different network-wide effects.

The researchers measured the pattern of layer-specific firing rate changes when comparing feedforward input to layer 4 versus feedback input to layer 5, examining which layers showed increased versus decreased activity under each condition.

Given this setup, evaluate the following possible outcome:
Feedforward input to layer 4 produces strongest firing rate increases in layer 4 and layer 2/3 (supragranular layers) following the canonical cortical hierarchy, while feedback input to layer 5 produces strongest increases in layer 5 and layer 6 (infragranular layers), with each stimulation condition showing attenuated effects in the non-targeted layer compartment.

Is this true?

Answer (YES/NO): NO